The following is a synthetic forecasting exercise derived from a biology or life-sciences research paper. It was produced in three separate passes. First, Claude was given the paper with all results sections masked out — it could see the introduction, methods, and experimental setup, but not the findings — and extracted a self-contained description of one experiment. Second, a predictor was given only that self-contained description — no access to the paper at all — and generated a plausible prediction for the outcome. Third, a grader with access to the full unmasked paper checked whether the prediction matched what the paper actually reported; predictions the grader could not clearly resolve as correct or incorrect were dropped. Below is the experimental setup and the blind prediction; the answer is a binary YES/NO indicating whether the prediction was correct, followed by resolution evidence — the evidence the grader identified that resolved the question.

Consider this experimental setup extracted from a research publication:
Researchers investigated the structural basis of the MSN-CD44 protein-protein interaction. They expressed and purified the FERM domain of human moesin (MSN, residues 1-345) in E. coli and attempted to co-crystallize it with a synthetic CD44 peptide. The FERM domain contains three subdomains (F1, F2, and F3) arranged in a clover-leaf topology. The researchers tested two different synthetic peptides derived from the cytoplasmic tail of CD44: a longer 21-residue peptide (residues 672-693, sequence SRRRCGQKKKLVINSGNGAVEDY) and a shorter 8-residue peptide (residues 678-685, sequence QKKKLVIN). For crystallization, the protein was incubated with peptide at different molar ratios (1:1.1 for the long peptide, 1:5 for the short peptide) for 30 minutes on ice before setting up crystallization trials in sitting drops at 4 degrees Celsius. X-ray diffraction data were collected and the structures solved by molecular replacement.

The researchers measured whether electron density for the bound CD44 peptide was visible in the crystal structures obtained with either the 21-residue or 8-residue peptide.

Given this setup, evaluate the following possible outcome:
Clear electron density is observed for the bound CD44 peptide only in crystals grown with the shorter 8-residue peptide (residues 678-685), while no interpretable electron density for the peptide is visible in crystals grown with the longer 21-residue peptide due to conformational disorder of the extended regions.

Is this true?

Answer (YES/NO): YES